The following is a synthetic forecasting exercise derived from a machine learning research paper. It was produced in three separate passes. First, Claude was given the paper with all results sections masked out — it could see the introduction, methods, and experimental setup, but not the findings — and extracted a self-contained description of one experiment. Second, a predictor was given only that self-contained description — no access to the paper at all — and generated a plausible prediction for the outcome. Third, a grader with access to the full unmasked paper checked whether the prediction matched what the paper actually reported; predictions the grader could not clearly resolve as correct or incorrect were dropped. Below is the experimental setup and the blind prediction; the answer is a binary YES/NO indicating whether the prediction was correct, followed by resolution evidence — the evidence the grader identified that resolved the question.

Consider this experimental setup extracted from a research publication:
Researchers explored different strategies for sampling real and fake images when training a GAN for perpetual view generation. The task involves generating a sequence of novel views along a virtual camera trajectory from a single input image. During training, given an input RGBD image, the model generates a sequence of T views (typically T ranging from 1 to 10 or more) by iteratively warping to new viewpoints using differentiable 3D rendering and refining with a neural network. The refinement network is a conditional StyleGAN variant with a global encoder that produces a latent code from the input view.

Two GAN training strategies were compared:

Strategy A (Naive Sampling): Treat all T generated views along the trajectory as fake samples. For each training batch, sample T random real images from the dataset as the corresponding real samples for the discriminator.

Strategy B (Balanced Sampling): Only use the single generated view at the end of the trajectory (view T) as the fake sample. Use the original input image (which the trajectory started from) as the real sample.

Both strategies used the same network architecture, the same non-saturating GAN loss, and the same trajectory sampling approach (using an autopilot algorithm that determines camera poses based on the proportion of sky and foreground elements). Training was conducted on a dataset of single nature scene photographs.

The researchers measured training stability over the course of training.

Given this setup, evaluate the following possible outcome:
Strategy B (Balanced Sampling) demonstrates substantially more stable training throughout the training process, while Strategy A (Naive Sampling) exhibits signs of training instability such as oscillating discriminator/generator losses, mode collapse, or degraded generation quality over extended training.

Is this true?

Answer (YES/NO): YES